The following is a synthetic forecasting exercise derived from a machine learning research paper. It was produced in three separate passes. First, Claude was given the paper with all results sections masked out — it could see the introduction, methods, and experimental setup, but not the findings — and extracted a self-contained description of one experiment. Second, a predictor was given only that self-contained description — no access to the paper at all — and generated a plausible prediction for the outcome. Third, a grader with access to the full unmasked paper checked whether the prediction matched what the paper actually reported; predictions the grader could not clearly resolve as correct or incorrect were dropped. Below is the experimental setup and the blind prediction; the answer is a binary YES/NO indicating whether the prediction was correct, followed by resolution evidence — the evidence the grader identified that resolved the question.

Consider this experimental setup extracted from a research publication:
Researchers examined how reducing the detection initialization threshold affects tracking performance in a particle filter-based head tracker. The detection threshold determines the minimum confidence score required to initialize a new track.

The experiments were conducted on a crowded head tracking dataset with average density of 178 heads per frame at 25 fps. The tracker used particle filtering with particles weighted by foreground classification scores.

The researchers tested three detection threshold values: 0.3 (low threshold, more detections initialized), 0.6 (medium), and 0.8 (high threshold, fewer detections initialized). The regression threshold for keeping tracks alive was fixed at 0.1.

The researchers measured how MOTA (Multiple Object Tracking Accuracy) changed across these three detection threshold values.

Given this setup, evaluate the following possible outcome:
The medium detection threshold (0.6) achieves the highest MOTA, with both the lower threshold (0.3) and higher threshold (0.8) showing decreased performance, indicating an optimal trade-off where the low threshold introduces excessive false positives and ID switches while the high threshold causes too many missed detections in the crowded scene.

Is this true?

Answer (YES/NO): NO